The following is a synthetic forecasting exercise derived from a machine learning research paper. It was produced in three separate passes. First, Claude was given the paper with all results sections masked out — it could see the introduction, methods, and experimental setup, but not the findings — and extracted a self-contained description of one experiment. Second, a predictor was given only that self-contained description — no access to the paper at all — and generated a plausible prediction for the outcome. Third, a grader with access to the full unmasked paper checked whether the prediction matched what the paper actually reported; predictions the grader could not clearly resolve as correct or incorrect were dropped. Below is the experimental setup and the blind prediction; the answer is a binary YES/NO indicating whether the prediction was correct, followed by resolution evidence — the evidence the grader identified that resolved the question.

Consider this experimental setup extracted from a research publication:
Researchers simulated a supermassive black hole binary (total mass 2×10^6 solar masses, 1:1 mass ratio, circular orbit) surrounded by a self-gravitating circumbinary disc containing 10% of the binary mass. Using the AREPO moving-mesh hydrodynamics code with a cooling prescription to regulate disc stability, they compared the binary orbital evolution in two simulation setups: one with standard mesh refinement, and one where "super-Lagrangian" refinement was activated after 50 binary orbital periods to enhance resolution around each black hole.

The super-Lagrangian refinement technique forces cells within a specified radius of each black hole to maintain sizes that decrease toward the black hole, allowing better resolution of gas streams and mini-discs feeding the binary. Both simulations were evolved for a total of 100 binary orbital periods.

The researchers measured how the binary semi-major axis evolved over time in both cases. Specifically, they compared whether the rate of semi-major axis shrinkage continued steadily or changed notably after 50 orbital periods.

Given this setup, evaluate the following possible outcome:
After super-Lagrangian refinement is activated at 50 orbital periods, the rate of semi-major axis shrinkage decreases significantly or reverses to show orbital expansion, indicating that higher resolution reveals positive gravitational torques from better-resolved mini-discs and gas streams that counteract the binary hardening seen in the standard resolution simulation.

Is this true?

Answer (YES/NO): NO